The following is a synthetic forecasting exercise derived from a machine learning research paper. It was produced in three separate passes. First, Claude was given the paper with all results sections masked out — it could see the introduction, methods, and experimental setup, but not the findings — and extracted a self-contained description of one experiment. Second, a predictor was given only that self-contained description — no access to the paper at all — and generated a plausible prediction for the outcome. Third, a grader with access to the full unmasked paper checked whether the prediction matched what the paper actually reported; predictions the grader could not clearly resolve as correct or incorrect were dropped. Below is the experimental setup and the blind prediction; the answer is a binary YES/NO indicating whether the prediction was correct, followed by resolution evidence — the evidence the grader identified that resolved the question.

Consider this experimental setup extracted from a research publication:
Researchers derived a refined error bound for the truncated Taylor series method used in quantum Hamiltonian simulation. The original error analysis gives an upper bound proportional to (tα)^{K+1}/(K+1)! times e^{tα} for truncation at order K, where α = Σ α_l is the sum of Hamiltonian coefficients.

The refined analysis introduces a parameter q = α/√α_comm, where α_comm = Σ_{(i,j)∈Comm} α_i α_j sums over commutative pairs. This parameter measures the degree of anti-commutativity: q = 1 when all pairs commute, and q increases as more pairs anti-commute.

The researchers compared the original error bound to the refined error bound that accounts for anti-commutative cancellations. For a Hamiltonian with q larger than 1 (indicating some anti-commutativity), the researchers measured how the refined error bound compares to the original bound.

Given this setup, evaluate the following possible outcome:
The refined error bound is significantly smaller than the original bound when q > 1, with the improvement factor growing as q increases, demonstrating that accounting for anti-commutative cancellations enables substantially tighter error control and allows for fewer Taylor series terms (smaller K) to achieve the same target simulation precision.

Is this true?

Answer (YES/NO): YES